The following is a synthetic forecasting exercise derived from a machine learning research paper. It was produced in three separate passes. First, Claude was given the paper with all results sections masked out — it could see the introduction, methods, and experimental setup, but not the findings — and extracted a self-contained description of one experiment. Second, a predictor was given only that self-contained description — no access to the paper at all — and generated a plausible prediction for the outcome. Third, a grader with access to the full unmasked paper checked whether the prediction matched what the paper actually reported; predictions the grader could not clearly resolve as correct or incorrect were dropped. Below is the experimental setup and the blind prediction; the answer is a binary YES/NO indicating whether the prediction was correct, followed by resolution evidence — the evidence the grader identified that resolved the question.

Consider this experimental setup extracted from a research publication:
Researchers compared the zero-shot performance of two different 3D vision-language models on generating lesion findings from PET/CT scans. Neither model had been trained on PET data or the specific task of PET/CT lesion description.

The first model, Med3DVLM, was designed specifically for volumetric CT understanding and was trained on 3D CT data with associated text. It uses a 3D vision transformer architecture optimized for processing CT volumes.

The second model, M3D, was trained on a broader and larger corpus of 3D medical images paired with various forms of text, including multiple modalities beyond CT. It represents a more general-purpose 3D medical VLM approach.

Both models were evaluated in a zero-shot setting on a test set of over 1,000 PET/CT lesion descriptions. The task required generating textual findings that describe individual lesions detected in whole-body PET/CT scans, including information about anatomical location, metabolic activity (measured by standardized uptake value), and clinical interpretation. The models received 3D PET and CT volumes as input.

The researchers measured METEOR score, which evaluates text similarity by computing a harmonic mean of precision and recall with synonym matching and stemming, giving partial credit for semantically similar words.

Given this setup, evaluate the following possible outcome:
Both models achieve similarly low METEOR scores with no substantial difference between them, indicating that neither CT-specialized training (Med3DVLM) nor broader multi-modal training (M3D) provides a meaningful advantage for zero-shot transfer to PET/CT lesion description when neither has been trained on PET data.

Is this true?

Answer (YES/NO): NO